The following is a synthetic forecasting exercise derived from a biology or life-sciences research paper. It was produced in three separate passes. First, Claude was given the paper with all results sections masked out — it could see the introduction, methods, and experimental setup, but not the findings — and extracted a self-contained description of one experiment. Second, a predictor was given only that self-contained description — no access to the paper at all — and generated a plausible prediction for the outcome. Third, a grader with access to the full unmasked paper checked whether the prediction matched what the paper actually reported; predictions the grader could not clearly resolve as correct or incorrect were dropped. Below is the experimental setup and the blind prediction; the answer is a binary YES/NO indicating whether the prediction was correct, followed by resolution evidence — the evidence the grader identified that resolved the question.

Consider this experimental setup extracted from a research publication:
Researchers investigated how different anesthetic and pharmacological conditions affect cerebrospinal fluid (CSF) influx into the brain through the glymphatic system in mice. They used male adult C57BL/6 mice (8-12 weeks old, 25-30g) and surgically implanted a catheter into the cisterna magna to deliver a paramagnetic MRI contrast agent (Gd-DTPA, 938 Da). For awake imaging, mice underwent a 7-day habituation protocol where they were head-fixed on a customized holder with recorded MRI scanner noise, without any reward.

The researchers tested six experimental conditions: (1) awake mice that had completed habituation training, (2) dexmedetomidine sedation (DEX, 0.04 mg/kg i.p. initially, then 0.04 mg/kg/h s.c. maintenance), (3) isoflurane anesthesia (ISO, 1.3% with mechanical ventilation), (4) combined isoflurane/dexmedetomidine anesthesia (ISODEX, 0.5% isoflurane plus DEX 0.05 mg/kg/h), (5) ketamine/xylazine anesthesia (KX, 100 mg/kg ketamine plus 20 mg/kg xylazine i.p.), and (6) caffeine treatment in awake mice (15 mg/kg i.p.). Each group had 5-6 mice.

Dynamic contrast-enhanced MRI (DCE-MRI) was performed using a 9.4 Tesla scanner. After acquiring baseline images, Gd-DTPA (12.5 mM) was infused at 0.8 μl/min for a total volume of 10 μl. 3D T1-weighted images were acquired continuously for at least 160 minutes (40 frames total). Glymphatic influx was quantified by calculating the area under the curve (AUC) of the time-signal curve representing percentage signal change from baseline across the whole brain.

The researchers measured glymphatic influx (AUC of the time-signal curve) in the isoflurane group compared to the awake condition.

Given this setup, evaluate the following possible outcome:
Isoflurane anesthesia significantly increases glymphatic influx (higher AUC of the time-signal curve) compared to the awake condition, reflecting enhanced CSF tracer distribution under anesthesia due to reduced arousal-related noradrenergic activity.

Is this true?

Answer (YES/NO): NO